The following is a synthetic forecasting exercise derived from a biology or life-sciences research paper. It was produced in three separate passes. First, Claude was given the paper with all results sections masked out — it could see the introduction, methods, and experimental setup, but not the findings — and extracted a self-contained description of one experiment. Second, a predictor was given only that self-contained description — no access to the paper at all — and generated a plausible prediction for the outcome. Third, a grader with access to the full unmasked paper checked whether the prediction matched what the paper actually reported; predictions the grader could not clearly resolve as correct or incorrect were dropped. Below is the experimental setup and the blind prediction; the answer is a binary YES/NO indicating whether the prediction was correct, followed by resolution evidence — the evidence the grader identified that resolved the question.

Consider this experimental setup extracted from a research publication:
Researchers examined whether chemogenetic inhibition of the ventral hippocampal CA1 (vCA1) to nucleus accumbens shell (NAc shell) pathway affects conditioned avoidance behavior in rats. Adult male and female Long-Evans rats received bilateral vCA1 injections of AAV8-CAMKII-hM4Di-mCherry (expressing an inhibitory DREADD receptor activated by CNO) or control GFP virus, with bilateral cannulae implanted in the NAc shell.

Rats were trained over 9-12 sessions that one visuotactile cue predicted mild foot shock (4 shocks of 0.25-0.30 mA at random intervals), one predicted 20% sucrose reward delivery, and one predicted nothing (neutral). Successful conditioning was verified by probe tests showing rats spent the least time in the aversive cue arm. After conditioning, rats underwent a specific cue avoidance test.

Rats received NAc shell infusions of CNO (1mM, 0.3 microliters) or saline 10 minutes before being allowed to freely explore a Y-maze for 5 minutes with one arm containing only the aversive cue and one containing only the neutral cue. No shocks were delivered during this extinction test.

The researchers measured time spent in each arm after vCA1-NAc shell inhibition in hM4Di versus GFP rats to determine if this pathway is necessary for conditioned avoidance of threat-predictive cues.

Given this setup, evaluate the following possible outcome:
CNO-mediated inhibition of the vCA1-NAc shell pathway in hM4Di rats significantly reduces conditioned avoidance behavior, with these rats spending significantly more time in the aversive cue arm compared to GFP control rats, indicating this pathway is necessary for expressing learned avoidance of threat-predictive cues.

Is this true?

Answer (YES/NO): NO